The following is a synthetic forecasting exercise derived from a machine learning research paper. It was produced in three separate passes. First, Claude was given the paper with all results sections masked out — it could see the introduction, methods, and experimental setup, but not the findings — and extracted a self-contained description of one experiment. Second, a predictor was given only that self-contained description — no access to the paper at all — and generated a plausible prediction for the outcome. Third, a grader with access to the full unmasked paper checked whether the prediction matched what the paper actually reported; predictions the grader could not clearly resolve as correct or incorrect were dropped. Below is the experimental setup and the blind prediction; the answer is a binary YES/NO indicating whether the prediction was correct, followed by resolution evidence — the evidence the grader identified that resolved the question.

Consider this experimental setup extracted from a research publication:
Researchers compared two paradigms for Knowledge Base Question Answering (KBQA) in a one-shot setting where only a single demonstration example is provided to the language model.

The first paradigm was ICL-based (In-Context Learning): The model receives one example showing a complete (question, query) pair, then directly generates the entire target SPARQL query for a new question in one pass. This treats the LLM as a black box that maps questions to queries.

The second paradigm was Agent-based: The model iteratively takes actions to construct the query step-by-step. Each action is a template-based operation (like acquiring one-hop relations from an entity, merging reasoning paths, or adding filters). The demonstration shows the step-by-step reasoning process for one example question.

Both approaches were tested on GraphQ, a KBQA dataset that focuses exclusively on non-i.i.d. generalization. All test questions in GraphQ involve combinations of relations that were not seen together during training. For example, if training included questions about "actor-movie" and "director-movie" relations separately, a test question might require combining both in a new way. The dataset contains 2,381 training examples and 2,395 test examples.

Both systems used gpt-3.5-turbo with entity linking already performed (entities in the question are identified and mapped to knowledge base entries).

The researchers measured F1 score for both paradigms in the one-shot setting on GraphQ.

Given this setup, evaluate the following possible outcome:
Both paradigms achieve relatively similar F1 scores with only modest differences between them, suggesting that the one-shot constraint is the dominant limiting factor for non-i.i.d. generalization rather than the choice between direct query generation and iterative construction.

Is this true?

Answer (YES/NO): NO